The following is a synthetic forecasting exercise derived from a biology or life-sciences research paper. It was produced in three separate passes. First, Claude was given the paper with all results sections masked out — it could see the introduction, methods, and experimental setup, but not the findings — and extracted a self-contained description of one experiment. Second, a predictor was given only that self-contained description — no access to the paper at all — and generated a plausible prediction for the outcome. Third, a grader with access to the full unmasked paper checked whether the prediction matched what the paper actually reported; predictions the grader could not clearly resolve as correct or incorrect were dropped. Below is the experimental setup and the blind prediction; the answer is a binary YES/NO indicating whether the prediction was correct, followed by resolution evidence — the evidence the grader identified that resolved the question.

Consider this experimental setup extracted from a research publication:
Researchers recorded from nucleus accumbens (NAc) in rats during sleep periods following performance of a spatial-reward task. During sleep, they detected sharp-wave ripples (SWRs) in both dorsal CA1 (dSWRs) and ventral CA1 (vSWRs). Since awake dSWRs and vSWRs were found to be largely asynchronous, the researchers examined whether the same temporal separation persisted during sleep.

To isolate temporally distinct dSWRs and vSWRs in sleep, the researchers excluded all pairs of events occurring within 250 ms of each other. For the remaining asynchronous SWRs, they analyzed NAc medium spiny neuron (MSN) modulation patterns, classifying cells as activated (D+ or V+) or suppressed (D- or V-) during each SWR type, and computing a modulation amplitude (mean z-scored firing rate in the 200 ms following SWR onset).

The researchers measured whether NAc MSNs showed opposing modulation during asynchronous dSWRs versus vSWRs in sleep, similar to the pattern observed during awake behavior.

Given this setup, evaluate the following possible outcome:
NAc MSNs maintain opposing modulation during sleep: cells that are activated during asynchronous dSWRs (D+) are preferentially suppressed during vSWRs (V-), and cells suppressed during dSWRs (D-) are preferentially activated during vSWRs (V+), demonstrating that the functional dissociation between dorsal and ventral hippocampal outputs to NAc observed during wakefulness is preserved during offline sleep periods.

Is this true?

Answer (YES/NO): YES